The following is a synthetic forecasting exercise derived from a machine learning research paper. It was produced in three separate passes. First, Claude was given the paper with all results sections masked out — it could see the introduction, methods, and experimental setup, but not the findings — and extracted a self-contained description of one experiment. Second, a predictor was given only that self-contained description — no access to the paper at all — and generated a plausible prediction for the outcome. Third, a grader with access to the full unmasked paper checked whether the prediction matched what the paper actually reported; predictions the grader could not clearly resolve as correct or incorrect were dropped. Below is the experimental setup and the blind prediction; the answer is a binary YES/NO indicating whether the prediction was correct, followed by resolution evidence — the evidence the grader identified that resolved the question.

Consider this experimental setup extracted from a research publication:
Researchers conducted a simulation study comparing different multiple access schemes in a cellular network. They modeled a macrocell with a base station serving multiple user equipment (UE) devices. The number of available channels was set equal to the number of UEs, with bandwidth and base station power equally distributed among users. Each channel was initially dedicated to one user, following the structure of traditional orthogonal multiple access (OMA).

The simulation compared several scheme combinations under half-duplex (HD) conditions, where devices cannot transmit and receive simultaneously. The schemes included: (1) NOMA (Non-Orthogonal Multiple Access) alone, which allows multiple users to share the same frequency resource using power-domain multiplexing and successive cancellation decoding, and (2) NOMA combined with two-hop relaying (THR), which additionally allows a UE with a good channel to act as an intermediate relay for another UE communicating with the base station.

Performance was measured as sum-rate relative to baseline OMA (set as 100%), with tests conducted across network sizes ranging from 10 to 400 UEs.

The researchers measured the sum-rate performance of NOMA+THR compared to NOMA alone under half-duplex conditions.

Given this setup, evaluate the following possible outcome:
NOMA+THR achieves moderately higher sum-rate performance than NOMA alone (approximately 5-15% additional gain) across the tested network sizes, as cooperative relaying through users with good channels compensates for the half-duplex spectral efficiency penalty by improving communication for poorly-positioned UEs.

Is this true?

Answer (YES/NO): NO